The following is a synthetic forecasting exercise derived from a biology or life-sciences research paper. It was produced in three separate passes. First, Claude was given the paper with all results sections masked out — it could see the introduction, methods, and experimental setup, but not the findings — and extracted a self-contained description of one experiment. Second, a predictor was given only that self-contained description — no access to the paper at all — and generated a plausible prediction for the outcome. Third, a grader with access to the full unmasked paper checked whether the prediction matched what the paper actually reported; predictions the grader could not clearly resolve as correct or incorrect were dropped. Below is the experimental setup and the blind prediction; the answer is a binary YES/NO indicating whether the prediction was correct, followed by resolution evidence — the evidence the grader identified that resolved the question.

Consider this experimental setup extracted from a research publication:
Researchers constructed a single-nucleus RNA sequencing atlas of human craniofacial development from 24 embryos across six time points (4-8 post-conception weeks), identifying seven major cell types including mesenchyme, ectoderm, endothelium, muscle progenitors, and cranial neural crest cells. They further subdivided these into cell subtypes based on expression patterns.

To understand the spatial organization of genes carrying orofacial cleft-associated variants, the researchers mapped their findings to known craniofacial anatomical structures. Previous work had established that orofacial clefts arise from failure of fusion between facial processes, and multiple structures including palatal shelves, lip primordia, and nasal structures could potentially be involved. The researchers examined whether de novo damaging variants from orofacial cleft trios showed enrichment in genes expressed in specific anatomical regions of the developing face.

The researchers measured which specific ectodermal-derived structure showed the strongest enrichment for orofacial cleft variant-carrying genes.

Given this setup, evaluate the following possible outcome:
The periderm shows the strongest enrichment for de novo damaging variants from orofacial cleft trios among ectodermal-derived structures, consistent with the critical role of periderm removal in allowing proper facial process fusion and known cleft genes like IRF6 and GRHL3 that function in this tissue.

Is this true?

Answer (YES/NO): NO